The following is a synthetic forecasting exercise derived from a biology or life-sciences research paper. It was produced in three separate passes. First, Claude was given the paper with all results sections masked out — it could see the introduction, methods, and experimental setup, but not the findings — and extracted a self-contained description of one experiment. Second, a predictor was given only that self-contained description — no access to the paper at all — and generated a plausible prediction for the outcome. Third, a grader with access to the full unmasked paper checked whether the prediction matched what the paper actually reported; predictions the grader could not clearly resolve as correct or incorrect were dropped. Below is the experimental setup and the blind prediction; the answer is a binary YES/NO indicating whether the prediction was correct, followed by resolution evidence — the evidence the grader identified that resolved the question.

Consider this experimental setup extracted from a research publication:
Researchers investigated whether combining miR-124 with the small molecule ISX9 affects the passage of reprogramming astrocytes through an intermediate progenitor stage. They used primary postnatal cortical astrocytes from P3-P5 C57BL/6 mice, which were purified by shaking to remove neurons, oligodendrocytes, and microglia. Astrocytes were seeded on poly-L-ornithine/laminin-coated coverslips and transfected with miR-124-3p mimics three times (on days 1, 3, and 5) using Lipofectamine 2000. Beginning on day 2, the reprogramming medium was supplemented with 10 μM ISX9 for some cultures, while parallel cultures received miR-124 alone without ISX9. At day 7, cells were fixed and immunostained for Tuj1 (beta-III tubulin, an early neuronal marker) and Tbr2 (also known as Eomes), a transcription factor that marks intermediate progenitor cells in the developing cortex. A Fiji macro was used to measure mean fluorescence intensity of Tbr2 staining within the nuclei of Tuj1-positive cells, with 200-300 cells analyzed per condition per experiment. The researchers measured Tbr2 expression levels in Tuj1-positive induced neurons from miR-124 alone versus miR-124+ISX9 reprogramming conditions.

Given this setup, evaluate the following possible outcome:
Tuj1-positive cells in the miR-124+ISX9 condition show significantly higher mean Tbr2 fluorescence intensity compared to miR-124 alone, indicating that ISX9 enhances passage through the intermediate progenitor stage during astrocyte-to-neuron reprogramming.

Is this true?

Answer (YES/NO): YES